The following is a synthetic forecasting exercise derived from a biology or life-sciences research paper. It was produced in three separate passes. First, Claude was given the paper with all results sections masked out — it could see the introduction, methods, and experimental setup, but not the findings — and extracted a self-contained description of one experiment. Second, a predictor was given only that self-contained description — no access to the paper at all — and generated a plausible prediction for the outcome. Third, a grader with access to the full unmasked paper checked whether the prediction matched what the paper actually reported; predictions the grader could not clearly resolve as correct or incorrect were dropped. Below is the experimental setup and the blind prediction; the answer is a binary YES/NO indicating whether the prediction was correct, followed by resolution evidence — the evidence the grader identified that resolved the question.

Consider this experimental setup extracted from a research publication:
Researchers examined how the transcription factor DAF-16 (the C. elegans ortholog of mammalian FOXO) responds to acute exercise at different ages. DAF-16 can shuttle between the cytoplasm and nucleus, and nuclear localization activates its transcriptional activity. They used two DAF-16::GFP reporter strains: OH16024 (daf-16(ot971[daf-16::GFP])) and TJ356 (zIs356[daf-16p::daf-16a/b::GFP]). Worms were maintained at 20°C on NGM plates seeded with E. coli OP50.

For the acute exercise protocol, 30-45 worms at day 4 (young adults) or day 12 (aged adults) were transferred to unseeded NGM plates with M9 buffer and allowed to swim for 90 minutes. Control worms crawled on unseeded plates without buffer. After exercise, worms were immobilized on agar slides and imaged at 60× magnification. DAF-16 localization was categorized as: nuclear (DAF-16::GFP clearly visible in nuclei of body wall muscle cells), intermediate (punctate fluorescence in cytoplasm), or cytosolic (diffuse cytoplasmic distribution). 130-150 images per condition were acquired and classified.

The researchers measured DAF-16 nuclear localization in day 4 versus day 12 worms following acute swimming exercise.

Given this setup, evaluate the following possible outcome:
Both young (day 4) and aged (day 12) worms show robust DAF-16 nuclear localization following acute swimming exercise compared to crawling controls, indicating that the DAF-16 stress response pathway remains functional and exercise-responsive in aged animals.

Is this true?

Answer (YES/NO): NO